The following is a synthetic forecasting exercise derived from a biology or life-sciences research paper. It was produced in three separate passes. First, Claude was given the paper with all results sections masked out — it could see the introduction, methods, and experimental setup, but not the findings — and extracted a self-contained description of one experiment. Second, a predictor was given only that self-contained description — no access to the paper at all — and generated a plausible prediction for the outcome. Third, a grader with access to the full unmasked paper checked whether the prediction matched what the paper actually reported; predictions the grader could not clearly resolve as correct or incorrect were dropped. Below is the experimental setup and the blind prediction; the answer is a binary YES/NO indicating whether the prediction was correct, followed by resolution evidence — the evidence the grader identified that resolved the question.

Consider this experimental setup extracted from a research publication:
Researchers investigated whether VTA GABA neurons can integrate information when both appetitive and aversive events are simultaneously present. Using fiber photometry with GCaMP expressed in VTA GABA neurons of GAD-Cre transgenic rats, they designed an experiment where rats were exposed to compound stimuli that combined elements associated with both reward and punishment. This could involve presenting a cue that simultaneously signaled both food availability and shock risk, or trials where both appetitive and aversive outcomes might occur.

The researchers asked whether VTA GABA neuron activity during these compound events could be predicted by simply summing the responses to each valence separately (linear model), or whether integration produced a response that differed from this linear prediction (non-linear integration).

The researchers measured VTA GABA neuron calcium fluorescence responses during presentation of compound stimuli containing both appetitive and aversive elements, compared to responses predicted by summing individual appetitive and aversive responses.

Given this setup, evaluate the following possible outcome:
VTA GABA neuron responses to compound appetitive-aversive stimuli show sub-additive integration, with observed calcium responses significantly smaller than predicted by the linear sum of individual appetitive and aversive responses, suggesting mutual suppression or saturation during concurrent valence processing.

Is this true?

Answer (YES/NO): NO